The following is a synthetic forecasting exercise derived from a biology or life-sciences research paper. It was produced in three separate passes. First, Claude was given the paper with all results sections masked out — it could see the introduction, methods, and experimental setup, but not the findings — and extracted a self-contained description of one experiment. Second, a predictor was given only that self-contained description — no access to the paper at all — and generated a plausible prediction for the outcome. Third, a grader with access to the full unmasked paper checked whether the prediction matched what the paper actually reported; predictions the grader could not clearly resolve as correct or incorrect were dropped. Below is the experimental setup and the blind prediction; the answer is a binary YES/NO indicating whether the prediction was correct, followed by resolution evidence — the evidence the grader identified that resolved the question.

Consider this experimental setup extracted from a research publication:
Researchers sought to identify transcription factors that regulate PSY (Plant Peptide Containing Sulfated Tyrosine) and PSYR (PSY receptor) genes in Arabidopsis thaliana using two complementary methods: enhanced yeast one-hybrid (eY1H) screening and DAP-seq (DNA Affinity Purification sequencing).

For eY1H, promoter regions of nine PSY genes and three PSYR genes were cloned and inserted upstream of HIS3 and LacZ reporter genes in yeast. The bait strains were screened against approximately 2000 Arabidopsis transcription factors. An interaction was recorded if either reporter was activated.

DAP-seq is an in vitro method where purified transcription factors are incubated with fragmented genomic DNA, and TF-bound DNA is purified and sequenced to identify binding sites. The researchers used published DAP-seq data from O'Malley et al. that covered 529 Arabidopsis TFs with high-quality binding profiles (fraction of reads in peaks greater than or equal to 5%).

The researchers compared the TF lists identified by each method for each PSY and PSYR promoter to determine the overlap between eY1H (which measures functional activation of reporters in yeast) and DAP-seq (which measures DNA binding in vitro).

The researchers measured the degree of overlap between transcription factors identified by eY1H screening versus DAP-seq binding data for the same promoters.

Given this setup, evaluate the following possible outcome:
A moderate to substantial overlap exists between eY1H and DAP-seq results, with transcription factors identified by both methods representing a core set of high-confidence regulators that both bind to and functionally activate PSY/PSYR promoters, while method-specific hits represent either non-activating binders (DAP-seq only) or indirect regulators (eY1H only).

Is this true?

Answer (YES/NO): NO